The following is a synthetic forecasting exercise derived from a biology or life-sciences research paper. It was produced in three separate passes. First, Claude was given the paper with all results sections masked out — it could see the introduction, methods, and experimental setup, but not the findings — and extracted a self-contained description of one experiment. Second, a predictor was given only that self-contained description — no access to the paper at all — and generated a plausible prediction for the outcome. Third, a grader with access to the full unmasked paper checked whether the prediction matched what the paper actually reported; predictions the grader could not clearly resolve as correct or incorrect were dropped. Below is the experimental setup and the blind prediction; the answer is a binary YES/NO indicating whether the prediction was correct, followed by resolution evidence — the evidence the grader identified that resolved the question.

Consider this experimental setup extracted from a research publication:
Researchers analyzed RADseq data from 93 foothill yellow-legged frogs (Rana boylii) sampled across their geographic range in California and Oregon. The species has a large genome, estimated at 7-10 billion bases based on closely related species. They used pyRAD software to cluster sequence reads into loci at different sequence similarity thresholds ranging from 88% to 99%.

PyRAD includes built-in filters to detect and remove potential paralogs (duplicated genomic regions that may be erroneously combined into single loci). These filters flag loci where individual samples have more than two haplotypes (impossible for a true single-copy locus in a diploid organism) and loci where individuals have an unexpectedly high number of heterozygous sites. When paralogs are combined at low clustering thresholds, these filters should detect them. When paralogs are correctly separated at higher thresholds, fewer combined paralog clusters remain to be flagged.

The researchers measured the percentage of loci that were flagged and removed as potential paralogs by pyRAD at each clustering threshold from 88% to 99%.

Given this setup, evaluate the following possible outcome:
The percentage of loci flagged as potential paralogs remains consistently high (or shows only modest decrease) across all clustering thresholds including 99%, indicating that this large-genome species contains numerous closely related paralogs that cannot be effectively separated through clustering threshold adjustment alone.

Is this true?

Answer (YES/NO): NO